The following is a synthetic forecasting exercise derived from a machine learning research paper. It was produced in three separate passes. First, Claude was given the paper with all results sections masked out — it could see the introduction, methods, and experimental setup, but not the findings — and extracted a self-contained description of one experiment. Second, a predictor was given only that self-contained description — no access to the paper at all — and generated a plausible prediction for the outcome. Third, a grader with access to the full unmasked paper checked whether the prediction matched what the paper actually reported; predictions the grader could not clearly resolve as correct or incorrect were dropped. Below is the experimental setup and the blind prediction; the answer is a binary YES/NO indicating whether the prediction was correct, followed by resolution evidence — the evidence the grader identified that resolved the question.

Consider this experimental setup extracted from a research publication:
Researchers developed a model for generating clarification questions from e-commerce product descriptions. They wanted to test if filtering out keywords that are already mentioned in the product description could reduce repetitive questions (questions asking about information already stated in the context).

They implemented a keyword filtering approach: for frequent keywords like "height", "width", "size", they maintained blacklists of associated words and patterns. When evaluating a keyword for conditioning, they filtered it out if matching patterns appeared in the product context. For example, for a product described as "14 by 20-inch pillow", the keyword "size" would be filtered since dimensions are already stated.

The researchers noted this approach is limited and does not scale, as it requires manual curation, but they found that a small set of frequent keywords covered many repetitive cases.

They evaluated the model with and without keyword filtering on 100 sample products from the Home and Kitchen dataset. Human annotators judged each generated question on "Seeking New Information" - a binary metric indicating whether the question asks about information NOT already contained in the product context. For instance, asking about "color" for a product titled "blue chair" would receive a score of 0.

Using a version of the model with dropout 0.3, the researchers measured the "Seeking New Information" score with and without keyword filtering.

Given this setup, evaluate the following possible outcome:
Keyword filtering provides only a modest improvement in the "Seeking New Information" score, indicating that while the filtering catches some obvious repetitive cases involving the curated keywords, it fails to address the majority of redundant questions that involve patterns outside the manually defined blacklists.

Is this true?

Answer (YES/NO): NO